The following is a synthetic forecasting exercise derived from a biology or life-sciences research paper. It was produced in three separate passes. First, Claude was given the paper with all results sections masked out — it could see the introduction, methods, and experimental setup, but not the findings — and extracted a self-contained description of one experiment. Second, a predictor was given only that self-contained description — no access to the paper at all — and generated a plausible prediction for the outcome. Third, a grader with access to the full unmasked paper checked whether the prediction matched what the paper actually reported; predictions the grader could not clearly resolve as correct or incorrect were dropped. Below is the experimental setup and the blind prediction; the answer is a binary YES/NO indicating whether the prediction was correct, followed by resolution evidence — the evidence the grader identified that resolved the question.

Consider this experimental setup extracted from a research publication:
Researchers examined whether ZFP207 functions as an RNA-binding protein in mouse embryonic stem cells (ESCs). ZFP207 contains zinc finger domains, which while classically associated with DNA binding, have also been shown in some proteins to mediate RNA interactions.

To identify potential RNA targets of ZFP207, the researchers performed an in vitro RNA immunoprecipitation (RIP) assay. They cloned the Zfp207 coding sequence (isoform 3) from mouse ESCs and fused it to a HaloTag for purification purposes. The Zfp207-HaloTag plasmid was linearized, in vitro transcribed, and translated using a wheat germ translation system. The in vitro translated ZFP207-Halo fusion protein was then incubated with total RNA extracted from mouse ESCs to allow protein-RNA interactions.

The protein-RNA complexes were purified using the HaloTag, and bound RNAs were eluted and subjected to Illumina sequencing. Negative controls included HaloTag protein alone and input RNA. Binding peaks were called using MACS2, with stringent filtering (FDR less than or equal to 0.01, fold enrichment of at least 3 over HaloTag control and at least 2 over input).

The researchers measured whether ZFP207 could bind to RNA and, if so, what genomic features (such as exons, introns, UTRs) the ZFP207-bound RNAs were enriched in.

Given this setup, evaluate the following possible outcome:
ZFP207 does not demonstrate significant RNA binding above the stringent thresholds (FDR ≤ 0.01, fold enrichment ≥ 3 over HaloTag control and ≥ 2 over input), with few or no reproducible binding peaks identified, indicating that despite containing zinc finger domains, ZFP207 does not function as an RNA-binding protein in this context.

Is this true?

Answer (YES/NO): NO